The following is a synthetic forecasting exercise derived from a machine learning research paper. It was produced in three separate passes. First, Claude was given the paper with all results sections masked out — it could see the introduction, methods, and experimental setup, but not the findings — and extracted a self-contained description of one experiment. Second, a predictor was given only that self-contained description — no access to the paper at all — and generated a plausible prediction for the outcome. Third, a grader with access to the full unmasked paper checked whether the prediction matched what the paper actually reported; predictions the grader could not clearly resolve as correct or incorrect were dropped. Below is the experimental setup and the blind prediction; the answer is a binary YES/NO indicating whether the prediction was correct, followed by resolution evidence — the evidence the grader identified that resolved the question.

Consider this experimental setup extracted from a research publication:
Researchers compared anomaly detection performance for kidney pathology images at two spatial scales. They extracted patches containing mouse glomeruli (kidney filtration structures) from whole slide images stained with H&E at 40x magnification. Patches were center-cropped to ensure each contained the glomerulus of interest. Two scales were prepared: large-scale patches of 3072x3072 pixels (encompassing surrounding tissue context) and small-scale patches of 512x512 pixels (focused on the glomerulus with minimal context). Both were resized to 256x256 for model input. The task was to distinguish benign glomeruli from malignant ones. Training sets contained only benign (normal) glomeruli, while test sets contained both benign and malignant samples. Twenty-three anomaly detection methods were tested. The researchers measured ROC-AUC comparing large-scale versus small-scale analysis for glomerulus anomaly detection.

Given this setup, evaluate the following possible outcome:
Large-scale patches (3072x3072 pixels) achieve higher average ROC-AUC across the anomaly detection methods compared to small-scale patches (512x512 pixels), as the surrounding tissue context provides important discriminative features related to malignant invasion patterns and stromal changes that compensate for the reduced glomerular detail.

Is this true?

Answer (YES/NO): NO